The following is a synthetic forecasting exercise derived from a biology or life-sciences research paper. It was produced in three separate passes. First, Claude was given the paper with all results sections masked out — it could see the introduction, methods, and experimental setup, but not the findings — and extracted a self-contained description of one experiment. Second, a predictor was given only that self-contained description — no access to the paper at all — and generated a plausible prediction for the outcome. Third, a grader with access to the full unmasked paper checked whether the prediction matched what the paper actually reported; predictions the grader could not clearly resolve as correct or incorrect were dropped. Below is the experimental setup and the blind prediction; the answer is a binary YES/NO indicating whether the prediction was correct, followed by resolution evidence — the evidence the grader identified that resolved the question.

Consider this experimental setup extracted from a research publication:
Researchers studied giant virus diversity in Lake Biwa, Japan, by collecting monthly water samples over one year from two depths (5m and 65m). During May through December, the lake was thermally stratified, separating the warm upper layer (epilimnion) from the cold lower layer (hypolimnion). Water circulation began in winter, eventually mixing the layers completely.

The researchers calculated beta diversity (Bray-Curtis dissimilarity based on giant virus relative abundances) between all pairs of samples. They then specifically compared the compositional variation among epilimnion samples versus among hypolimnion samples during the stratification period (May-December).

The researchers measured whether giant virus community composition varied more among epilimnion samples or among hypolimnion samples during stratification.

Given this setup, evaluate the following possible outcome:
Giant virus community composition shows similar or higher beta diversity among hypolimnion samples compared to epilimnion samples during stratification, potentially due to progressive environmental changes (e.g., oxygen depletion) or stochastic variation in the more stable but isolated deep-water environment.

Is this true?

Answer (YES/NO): NO